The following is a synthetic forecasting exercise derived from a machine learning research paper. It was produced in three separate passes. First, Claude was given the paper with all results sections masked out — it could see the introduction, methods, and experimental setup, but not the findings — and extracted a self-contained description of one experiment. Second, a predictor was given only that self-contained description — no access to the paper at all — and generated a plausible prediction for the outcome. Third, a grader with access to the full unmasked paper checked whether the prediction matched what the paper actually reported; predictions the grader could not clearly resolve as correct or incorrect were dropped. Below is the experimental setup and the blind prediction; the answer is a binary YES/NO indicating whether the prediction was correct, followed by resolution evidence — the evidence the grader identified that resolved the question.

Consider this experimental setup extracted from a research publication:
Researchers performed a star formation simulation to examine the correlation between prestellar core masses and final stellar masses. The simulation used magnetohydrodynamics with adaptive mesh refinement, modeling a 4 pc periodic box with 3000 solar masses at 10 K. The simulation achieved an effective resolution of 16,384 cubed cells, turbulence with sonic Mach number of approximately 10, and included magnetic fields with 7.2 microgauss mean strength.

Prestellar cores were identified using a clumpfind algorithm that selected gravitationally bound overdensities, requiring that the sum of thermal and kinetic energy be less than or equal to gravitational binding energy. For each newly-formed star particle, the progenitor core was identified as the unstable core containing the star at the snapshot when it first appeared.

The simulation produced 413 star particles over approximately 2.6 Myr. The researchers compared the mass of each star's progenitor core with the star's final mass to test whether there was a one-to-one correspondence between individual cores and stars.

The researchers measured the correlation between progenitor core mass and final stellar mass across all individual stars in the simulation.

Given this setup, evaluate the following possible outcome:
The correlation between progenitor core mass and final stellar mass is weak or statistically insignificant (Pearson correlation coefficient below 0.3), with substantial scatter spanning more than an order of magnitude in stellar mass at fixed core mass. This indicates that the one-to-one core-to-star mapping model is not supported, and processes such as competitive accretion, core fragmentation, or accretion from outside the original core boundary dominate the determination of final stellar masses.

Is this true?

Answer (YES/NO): NO